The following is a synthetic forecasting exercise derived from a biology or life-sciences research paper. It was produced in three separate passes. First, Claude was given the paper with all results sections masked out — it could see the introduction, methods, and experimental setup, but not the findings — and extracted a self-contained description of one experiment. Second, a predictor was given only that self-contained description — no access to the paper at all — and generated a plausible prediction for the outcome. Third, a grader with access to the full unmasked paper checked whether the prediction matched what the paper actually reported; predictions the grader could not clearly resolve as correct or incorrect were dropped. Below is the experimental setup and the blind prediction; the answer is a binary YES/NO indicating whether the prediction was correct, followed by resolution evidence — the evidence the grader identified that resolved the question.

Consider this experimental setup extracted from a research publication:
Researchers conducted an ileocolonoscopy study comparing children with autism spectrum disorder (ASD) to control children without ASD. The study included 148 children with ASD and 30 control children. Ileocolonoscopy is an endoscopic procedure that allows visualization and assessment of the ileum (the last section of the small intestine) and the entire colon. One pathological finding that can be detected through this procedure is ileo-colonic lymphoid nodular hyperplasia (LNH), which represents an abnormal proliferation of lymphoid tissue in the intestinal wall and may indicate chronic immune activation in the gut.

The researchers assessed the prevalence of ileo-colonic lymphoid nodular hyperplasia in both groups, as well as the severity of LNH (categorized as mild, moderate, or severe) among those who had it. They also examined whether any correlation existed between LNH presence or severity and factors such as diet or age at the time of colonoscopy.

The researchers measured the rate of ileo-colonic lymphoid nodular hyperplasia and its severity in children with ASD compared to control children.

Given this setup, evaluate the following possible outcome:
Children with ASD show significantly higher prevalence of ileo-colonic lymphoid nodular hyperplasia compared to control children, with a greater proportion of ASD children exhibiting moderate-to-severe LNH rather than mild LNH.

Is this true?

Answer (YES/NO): YES